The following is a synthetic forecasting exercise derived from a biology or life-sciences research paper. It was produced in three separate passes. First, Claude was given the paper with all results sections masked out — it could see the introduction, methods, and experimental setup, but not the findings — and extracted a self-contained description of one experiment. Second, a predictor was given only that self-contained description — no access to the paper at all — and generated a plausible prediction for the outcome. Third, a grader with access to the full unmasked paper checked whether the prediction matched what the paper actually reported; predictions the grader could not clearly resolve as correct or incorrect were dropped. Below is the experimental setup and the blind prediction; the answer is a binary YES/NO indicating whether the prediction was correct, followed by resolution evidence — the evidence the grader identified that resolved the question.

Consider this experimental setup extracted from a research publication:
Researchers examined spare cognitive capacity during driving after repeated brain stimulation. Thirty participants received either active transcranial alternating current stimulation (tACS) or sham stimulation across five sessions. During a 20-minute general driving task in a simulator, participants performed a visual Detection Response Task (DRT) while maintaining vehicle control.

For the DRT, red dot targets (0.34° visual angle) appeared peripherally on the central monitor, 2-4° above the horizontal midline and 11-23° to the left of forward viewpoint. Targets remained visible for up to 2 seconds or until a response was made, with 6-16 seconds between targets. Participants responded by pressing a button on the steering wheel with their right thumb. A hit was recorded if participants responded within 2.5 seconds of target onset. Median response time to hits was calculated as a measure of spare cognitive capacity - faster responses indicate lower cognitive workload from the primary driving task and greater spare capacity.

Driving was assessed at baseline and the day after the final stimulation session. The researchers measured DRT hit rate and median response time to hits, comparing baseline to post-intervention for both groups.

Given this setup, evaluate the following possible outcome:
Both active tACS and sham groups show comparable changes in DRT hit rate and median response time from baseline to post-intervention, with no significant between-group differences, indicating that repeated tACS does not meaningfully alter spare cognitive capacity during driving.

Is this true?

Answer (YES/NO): NO